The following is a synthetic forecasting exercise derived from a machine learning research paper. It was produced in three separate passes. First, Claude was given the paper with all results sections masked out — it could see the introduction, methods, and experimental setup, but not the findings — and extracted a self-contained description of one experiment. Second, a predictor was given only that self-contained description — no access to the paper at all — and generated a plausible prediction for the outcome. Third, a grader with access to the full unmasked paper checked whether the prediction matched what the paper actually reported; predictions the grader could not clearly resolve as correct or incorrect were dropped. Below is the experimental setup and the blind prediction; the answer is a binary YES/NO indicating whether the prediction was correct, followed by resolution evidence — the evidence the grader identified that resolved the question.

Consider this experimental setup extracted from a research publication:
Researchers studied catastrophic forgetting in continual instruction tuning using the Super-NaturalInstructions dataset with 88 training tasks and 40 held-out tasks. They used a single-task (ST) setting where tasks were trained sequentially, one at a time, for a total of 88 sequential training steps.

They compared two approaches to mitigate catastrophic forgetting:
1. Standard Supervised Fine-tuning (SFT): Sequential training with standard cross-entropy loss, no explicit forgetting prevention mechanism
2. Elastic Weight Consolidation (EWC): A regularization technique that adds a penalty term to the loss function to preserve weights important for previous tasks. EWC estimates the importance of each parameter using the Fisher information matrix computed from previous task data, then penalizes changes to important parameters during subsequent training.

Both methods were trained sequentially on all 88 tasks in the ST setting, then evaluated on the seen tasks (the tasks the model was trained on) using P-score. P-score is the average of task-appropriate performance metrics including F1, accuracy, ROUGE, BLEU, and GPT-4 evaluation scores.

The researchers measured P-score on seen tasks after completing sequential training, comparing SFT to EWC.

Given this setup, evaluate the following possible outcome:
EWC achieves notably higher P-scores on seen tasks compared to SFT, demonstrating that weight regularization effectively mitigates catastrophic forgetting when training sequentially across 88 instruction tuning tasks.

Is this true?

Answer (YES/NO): NO